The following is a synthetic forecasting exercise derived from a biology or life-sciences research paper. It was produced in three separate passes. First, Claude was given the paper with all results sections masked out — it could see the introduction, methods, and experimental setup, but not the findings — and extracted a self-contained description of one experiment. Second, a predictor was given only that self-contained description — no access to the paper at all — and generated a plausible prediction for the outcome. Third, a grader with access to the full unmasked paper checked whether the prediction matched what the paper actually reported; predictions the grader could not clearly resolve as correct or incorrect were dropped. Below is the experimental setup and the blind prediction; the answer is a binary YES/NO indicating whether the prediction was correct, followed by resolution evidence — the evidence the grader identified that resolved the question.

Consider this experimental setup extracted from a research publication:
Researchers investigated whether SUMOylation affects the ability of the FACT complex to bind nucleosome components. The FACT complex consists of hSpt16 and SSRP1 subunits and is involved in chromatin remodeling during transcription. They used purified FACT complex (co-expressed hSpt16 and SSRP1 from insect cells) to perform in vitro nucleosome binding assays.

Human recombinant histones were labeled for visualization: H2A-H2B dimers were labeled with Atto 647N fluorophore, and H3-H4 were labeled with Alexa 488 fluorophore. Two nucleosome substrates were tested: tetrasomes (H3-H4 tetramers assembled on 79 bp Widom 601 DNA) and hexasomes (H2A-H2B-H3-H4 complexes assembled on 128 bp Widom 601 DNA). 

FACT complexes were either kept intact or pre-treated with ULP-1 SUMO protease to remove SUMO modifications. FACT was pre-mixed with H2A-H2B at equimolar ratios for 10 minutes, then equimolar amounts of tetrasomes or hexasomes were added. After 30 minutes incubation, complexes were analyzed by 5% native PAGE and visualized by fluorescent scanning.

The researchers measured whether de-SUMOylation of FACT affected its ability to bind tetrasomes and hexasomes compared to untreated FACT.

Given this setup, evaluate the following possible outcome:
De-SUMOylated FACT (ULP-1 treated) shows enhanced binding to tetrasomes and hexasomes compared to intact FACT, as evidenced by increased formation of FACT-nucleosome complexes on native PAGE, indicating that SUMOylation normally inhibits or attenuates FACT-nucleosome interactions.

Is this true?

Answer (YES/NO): NO